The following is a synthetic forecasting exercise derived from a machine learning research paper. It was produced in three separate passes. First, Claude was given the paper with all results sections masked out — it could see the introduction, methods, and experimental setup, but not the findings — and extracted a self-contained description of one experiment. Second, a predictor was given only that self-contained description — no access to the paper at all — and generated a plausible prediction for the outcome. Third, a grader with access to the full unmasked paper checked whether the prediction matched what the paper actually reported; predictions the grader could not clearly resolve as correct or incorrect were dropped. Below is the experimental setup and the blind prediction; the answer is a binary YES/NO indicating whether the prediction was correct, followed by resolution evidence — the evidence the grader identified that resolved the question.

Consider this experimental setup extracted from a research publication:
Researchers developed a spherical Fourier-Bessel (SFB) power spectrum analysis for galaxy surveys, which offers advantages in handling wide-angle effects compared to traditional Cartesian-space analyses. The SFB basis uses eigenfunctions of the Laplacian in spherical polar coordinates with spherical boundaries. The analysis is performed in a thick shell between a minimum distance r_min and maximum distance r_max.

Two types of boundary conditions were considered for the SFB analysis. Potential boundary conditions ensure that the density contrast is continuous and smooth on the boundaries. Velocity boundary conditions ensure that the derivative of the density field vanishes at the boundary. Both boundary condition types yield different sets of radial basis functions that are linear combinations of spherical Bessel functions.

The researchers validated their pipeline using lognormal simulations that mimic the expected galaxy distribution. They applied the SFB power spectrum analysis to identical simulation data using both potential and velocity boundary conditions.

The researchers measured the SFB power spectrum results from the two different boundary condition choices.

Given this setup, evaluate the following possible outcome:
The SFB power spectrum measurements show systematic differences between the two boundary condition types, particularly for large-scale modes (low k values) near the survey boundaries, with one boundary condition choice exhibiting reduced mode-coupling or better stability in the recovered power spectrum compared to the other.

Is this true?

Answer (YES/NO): NO